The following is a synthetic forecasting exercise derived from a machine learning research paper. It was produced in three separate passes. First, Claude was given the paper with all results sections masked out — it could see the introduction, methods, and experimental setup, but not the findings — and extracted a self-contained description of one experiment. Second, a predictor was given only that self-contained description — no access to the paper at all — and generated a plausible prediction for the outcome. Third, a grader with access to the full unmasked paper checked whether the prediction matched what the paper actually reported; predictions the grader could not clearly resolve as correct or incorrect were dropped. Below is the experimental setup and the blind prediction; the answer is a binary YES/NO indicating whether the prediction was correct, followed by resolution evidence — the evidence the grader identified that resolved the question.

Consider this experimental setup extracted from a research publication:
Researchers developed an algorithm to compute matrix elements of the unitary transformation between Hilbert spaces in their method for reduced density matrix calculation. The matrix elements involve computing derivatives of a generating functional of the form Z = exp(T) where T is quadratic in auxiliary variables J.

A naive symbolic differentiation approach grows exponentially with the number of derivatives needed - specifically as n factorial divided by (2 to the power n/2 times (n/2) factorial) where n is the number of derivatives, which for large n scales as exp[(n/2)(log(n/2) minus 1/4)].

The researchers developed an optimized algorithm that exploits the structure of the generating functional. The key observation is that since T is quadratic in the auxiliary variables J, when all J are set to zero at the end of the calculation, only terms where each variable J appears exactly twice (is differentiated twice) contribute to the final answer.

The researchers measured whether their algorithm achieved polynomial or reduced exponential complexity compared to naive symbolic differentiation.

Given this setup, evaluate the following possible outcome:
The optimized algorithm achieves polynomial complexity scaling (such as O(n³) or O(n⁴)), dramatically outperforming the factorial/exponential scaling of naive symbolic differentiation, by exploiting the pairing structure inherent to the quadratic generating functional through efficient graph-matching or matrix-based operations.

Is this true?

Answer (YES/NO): NO